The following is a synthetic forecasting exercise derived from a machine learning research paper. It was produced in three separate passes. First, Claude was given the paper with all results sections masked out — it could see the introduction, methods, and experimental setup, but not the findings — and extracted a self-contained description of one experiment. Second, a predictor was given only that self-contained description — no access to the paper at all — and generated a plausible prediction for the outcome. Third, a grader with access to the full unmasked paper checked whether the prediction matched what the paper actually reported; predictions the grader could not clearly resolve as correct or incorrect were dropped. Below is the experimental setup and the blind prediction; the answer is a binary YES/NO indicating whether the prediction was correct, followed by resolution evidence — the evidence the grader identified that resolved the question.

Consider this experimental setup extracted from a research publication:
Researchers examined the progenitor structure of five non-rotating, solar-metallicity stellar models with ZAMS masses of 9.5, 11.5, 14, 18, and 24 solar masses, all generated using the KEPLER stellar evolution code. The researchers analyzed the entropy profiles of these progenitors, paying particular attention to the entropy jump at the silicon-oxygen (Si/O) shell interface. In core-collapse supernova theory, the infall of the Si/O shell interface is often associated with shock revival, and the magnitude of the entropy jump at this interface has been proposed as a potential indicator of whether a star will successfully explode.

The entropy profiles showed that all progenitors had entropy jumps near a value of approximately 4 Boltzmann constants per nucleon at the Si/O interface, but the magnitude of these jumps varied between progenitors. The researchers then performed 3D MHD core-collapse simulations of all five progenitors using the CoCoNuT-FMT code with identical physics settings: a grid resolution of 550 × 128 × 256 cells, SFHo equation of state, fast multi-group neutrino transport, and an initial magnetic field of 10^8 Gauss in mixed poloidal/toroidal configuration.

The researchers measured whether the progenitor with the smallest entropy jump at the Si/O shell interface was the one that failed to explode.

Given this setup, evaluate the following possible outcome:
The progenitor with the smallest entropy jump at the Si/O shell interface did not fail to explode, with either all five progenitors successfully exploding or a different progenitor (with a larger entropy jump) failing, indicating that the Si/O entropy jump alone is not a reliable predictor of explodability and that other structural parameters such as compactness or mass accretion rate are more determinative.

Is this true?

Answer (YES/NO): NO